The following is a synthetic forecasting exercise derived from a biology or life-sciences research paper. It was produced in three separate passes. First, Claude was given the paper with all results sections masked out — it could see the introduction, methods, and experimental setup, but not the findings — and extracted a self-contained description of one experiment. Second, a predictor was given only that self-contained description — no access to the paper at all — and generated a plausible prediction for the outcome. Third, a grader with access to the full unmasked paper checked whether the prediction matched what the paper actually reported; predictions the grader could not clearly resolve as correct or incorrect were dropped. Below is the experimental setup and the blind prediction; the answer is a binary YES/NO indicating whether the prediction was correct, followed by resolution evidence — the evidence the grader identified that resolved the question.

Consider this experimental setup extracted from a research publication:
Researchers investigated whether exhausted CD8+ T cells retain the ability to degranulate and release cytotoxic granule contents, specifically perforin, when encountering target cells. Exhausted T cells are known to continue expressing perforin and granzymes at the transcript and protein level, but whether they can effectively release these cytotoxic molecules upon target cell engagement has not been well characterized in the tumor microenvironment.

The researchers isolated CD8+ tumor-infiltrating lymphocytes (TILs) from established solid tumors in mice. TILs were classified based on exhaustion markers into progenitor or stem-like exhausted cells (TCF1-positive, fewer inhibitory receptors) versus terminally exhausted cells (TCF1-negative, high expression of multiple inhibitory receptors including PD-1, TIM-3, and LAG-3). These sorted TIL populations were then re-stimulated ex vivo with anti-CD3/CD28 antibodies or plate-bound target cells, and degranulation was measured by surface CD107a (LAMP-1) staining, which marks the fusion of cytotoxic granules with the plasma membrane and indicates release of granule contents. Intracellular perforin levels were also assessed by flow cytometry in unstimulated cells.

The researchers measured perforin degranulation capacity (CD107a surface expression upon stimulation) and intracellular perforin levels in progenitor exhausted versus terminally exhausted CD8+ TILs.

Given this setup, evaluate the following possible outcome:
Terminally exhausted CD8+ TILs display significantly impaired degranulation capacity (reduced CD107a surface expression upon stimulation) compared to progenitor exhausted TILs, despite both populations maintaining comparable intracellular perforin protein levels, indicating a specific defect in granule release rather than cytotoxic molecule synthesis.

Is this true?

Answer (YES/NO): NO